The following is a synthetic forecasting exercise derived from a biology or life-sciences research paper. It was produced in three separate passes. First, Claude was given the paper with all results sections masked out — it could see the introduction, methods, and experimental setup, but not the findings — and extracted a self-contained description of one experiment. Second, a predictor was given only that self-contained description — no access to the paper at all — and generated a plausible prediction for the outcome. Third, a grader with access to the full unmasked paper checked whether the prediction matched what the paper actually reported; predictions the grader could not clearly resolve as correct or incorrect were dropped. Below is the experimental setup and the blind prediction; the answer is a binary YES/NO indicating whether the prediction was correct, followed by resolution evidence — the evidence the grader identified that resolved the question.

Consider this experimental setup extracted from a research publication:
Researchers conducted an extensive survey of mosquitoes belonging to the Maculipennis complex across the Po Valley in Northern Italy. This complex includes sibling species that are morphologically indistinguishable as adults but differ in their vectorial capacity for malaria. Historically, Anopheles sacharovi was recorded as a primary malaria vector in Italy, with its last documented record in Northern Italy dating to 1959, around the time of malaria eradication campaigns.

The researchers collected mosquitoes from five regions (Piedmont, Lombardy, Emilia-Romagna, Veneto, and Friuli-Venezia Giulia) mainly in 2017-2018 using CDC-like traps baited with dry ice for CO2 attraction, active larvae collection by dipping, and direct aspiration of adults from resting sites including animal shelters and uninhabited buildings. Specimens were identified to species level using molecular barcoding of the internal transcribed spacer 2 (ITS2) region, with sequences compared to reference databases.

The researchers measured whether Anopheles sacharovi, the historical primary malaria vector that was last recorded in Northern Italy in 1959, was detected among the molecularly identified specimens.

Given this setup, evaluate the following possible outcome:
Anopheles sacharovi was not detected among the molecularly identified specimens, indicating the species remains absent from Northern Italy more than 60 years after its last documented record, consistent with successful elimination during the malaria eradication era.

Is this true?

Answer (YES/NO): YES